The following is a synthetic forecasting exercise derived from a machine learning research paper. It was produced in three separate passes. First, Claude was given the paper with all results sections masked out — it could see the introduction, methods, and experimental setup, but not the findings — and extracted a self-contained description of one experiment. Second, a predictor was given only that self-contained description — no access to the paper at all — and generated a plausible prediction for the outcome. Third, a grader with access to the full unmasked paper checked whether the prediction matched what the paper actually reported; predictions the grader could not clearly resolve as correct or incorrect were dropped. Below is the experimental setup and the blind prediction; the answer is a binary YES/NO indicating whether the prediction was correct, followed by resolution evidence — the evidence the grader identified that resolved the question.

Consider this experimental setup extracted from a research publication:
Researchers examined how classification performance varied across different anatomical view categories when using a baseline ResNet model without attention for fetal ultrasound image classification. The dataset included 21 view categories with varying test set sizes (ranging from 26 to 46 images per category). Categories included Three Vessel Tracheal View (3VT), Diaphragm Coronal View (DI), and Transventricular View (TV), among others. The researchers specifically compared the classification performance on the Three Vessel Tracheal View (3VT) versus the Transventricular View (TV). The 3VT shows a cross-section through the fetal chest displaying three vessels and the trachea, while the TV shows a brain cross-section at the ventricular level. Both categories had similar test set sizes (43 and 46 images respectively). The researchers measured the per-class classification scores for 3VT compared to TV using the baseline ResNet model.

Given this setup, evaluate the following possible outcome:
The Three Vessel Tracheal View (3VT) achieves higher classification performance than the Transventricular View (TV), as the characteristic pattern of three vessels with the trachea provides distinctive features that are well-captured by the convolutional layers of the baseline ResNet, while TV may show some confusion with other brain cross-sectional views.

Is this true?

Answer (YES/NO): YES